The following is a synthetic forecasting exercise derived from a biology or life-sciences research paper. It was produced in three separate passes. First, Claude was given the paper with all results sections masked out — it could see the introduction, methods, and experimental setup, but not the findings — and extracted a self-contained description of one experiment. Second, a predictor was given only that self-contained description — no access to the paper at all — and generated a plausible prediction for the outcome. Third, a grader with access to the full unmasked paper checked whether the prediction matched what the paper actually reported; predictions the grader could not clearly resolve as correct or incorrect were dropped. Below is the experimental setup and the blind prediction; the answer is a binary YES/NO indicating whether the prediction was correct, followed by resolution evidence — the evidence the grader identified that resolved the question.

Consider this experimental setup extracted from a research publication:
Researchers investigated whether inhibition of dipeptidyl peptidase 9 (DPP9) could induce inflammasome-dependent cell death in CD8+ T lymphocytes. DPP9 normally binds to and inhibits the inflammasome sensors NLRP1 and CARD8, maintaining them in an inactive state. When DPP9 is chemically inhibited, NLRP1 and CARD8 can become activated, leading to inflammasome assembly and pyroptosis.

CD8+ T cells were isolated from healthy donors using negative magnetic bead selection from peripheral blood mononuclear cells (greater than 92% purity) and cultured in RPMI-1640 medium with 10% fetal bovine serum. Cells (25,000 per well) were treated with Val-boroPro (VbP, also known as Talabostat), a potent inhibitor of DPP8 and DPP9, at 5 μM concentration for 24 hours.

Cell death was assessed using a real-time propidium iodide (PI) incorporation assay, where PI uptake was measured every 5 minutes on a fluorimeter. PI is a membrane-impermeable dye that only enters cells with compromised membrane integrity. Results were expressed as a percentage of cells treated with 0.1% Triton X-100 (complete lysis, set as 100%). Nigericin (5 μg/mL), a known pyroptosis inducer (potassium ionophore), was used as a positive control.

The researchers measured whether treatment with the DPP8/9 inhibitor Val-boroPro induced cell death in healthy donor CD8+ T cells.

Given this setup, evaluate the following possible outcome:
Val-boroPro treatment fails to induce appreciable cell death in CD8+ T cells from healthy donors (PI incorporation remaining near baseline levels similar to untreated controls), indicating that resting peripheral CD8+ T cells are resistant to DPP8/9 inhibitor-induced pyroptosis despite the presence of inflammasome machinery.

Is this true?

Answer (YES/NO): NO